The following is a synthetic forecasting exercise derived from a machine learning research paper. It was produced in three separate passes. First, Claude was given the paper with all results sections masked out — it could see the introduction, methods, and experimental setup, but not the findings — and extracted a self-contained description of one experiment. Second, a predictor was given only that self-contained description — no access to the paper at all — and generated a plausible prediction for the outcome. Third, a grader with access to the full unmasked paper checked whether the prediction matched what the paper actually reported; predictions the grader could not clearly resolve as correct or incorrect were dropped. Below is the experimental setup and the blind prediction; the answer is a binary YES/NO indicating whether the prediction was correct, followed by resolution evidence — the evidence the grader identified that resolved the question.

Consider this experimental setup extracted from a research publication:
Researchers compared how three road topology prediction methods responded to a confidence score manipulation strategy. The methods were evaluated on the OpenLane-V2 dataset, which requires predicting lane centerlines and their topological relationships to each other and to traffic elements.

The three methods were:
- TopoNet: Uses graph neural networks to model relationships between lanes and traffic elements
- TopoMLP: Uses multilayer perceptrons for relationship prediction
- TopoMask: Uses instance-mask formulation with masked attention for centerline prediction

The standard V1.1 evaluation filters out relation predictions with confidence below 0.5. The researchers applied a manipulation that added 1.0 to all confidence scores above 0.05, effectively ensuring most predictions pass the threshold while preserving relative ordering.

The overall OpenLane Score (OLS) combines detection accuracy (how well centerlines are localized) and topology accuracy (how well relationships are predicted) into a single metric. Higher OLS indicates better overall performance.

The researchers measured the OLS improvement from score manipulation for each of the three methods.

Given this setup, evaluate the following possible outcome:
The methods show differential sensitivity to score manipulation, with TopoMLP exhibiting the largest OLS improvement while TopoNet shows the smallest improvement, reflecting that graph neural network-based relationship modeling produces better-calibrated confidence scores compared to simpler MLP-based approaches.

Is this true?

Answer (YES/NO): NO